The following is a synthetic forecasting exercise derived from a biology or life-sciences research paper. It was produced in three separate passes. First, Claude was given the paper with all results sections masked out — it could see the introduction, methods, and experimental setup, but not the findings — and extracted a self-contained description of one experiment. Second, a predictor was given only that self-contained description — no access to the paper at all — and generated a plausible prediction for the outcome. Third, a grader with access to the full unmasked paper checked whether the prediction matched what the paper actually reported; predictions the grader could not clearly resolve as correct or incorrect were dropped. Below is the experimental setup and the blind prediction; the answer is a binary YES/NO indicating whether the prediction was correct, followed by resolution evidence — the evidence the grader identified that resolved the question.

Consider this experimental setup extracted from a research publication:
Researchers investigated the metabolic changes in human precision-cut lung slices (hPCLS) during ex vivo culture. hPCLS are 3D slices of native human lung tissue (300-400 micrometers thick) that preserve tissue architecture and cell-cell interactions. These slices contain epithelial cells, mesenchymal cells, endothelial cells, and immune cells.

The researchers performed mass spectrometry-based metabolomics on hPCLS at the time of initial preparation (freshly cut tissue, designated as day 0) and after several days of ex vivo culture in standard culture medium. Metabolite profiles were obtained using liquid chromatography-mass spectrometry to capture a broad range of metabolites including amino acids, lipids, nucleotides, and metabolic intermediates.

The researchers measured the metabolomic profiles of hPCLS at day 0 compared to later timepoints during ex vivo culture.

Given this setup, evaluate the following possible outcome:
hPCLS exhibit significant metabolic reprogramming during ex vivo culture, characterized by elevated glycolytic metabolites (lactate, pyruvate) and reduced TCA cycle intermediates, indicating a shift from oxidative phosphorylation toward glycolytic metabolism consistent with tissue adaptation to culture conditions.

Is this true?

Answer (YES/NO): NO